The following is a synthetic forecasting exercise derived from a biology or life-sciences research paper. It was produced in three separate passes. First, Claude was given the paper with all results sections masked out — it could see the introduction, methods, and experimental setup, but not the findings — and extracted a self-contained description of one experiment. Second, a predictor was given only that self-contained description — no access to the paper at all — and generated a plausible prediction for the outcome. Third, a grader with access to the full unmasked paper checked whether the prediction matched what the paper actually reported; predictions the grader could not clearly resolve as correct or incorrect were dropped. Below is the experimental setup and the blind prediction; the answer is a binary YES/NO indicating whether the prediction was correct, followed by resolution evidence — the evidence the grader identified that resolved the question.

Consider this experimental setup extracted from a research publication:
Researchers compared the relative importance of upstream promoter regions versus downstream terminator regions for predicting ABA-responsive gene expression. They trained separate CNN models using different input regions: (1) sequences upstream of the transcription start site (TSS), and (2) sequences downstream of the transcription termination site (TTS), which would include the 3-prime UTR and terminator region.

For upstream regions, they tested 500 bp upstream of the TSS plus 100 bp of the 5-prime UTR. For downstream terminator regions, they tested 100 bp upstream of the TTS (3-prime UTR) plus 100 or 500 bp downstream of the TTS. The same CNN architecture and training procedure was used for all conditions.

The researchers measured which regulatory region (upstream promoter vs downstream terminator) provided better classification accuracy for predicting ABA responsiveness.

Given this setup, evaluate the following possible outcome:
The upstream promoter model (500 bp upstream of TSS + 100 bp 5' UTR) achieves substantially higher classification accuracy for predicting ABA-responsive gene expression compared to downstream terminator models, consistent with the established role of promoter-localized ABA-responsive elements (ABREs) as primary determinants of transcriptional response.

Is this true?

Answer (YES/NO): YES